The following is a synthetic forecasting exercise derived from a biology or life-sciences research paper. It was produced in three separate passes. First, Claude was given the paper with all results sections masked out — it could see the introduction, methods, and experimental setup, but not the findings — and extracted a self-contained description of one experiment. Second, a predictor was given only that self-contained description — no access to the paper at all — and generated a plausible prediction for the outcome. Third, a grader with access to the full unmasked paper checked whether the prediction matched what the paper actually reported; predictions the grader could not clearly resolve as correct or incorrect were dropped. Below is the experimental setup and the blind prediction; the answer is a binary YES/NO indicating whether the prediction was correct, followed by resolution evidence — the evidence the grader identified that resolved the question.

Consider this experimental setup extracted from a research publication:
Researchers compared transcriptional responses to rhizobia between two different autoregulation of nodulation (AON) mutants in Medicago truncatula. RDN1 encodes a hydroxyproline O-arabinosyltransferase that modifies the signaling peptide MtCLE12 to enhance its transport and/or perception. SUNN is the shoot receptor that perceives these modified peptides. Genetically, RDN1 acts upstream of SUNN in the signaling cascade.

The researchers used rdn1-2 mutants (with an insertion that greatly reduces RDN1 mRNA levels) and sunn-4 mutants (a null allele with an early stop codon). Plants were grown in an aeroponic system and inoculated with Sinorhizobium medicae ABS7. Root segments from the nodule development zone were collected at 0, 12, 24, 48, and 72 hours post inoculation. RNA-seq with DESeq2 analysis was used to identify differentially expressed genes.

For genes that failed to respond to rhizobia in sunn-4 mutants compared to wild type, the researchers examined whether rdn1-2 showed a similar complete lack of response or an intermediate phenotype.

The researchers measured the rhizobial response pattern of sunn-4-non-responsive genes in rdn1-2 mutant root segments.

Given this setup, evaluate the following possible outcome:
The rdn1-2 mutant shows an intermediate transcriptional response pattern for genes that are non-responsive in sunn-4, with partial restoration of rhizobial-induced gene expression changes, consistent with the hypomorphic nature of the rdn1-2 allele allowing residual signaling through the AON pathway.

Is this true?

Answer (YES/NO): YES